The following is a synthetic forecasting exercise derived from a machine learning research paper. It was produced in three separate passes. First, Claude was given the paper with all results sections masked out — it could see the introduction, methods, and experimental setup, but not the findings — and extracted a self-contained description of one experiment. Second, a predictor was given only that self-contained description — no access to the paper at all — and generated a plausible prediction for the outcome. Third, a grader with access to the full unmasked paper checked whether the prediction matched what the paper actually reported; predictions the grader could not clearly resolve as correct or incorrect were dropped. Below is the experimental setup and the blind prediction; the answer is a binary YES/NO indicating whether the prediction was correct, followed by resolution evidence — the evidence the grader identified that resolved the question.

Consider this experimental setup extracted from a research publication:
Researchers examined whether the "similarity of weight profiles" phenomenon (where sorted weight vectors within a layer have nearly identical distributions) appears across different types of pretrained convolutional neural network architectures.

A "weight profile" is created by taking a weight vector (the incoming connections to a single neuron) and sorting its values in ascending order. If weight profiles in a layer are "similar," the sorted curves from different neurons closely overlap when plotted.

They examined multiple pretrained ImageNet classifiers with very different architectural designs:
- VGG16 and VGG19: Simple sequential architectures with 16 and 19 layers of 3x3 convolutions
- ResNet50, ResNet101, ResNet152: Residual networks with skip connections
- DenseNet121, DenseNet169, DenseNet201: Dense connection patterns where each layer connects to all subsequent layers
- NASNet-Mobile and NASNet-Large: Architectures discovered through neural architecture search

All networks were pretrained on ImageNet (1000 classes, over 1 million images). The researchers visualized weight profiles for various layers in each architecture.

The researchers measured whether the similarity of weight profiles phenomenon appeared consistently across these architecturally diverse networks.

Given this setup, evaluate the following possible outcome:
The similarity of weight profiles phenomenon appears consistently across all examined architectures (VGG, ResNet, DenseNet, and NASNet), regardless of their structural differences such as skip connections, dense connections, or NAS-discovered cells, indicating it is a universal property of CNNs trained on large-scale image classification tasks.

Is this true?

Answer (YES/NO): YES